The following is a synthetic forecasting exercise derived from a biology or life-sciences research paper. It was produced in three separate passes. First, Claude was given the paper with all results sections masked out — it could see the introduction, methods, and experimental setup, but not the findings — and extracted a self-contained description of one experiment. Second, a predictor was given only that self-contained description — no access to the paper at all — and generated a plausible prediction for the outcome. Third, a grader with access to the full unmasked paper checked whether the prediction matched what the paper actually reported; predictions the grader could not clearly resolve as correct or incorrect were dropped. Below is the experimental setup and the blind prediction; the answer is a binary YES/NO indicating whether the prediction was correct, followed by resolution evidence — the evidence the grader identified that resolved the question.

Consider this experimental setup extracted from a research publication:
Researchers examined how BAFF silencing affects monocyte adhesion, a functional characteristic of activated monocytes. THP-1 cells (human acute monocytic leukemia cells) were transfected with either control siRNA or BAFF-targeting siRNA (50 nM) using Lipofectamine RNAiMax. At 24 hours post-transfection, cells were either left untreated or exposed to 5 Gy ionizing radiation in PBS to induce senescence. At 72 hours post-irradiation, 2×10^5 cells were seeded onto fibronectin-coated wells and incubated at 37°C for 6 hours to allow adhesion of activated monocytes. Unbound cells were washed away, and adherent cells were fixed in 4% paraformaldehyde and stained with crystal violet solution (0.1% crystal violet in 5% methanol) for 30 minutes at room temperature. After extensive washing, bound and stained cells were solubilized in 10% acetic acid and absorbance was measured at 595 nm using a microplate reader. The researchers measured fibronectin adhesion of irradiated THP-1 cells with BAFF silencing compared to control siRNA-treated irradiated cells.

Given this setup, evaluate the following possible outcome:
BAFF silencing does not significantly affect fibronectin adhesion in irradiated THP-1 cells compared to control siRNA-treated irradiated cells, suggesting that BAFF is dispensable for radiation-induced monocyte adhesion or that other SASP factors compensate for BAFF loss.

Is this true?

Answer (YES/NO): NO